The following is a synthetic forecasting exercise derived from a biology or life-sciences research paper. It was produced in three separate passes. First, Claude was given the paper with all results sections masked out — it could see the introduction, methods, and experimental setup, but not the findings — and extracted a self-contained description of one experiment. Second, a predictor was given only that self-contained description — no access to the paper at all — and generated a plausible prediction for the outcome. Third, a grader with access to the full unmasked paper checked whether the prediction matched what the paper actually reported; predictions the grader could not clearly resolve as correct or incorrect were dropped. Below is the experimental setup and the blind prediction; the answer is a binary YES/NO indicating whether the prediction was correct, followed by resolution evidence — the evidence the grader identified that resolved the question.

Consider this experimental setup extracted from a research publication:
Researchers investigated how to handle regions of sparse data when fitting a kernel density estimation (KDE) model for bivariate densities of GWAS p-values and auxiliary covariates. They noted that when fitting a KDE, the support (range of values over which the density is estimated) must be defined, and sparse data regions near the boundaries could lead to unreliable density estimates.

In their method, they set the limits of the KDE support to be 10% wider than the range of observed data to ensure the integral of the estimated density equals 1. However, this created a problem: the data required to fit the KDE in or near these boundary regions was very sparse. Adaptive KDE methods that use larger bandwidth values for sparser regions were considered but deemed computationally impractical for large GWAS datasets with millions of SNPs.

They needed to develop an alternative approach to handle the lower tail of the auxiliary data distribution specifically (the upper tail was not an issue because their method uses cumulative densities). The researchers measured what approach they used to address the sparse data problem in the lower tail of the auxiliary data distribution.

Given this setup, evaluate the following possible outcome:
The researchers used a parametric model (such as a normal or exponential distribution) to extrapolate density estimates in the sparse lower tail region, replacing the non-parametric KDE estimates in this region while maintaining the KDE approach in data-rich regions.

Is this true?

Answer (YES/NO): NO